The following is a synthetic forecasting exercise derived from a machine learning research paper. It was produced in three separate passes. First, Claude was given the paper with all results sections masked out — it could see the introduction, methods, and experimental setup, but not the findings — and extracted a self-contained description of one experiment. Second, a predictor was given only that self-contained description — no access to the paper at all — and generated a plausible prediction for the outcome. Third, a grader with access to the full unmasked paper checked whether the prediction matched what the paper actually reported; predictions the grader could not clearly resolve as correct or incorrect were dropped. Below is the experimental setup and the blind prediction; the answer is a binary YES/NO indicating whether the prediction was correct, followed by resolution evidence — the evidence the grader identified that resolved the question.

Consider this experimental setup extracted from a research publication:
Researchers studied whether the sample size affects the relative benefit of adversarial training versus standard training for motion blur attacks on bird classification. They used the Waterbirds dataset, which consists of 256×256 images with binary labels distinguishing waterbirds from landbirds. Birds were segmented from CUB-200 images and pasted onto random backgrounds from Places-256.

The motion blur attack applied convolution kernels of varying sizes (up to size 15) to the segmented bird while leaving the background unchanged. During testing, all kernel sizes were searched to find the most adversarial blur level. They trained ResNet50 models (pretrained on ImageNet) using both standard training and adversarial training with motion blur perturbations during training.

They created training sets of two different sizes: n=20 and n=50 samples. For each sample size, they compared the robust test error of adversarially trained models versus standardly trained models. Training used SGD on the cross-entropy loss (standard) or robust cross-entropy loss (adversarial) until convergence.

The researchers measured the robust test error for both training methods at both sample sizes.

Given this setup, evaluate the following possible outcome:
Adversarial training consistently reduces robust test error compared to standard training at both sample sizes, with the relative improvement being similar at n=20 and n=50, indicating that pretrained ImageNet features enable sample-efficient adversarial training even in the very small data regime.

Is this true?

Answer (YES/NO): NO